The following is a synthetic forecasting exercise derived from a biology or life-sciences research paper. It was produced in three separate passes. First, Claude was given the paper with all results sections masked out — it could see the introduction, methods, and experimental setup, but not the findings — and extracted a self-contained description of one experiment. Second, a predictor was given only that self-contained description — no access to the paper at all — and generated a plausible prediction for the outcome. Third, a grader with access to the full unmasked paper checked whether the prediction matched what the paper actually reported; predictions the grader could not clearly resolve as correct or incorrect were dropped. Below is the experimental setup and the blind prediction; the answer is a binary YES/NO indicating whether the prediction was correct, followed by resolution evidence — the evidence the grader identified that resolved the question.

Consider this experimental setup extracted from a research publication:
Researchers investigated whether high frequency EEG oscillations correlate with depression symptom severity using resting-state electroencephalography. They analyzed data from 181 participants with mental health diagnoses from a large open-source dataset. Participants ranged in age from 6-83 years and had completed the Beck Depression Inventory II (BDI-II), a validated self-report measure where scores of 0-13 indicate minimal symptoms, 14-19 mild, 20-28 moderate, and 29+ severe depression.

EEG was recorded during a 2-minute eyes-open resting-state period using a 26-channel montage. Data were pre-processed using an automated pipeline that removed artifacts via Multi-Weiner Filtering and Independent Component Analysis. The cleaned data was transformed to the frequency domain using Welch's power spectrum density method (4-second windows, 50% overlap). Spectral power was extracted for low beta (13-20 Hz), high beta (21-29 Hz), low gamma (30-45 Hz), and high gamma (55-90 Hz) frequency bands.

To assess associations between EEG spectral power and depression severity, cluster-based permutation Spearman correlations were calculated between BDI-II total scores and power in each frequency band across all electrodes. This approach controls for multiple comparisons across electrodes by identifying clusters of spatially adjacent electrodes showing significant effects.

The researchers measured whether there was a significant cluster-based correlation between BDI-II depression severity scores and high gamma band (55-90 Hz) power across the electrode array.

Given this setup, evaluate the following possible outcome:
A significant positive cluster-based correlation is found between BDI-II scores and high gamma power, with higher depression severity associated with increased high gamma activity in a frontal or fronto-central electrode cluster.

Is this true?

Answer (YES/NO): NO